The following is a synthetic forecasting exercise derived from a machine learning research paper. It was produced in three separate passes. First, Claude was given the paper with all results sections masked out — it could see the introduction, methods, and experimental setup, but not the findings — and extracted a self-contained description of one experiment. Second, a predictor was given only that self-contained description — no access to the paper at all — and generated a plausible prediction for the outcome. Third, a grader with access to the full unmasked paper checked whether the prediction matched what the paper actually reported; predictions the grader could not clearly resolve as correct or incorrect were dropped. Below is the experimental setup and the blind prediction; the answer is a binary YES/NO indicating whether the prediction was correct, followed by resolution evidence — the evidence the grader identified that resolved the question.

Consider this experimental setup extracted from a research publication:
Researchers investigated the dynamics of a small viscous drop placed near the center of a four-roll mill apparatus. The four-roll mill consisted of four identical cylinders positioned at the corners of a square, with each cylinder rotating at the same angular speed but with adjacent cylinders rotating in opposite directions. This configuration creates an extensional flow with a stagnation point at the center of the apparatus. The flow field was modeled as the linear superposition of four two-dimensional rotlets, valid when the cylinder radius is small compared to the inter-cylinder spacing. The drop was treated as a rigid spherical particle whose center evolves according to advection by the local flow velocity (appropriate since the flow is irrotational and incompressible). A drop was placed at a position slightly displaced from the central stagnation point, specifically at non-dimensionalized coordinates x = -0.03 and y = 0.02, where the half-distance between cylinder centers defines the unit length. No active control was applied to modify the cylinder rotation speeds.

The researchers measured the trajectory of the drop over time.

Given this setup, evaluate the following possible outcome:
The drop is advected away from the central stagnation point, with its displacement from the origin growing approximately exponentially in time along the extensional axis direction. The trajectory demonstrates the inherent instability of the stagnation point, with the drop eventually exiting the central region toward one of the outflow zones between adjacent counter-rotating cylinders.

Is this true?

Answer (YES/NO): YES